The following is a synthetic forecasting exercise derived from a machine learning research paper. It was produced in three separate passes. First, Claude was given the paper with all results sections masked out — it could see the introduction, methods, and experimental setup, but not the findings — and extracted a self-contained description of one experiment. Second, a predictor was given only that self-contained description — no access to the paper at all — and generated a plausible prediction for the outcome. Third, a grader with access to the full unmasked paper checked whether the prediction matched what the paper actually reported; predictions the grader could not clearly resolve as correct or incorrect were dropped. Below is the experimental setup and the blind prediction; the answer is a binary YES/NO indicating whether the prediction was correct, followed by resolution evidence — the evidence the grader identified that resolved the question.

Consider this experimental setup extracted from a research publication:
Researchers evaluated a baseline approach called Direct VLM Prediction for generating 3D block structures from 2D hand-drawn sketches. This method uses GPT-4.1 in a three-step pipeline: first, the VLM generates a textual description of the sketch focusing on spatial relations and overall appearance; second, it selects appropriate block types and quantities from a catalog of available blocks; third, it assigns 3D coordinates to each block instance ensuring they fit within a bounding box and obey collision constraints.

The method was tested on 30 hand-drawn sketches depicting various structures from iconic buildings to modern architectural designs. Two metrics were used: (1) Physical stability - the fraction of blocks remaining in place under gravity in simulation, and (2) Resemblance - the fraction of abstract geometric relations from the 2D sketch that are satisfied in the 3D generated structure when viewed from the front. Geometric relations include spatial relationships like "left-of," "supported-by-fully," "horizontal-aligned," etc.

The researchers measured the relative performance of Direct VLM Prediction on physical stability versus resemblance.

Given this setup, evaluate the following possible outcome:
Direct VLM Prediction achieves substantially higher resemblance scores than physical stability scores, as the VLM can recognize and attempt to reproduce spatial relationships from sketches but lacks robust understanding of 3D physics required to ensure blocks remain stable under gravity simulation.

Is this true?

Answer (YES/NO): NO